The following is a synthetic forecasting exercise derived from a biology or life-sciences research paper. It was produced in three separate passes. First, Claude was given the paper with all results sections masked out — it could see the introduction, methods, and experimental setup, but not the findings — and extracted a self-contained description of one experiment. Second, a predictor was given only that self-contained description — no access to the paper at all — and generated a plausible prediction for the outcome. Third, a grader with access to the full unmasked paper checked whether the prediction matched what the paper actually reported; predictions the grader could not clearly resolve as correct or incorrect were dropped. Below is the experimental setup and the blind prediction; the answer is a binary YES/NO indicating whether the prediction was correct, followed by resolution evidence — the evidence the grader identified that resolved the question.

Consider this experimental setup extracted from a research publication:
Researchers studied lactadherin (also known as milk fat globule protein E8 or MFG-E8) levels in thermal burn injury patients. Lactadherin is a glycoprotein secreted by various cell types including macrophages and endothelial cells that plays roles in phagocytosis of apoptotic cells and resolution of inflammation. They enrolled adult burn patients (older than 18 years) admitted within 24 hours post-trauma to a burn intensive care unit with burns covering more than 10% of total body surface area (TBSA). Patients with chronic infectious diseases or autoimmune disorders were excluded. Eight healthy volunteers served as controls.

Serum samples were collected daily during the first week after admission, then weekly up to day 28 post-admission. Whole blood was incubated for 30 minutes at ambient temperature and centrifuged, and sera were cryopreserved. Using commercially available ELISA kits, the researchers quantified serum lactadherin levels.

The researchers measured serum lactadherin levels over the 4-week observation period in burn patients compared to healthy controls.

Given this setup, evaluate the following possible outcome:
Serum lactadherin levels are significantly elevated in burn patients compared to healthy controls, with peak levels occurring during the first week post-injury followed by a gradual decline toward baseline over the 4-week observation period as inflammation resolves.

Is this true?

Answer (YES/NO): NO